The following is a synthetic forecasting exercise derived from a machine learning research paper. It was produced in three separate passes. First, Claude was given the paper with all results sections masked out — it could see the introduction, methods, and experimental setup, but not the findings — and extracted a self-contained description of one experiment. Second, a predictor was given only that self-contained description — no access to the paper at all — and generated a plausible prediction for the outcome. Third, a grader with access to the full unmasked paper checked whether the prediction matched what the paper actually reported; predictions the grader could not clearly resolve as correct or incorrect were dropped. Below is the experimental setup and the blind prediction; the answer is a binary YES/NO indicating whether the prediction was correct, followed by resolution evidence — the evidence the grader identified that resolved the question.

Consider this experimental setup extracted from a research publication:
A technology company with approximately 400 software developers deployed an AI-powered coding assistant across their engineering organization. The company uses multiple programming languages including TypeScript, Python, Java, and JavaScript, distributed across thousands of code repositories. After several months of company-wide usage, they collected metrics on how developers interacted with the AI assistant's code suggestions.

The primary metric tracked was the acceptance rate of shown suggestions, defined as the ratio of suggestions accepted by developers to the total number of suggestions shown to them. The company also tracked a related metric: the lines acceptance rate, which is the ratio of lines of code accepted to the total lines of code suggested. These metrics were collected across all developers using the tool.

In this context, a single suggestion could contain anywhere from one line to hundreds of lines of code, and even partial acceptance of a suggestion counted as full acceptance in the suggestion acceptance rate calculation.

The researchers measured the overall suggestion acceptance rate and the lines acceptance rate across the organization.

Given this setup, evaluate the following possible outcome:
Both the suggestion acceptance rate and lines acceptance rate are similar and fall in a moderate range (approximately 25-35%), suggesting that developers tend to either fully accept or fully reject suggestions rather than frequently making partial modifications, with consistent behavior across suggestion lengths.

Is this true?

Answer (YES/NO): NO